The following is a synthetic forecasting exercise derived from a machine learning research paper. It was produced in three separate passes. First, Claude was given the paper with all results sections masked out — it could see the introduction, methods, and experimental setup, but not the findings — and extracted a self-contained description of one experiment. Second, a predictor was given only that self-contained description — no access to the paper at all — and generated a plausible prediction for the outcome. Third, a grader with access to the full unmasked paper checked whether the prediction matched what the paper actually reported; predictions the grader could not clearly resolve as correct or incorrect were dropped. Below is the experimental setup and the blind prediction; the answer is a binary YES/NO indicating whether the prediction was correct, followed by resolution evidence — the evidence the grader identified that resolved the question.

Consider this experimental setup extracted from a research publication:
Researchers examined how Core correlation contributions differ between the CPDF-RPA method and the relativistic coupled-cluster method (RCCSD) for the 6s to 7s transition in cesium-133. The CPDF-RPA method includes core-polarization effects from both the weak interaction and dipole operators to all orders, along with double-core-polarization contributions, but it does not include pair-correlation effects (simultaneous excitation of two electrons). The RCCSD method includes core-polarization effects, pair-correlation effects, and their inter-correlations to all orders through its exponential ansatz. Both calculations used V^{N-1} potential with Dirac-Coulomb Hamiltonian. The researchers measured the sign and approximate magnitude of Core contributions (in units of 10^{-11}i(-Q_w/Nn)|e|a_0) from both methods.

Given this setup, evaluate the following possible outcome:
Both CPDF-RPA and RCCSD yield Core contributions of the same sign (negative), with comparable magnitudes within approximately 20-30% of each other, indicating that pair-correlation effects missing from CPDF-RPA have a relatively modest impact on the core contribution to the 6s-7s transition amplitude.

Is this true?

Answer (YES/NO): NO